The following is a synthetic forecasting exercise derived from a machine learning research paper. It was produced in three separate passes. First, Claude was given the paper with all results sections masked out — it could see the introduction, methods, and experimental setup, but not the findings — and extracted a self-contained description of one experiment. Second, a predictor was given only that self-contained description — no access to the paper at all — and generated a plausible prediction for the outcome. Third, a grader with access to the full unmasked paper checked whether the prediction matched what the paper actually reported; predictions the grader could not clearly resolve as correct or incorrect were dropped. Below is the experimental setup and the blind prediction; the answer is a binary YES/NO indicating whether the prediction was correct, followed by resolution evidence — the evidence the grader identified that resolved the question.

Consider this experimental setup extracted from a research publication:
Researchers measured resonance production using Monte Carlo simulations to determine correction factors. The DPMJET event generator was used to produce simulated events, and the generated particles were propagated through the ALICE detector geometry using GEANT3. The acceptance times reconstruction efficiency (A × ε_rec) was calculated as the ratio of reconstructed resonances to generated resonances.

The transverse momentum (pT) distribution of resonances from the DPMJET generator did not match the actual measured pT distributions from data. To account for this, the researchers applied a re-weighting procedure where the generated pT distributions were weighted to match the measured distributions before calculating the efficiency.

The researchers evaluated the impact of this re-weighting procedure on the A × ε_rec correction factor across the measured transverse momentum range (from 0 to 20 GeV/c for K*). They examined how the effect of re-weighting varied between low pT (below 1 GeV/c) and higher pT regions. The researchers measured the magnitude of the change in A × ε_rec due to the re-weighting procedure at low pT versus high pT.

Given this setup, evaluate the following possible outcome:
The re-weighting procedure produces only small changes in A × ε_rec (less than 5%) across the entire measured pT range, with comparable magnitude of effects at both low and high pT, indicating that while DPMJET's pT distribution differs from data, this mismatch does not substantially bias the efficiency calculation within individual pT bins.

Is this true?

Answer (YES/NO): NO